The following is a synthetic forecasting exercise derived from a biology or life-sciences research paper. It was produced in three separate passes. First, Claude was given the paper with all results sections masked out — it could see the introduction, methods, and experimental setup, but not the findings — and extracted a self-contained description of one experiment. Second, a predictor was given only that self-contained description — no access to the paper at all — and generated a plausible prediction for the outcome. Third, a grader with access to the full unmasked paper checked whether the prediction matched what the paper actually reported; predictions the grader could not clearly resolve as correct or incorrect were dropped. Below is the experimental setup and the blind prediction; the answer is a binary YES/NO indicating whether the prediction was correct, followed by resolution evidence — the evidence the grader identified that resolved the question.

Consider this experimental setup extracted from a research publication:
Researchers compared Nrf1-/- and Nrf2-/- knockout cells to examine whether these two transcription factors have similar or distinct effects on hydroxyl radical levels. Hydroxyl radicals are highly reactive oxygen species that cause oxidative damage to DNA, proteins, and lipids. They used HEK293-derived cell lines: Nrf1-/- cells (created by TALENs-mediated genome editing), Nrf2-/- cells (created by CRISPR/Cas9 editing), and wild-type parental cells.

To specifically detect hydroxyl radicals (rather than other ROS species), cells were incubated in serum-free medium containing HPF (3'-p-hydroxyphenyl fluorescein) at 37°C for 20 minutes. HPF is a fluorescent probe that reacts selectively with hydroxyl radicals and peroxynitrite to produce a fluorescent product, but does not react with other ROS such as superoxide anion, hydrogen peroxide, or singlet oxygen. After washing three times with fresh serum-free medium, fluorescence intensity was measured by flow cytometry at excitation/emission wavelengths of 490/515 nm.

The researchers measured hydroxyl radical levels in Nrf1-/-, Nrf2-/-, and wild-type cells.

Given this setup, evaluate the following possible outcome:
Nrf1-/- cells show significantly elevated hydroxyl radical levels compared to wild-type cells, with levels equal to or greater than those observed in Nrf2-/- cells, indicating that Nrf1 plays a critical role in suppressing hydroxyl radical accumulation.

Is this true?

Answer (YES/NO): YES